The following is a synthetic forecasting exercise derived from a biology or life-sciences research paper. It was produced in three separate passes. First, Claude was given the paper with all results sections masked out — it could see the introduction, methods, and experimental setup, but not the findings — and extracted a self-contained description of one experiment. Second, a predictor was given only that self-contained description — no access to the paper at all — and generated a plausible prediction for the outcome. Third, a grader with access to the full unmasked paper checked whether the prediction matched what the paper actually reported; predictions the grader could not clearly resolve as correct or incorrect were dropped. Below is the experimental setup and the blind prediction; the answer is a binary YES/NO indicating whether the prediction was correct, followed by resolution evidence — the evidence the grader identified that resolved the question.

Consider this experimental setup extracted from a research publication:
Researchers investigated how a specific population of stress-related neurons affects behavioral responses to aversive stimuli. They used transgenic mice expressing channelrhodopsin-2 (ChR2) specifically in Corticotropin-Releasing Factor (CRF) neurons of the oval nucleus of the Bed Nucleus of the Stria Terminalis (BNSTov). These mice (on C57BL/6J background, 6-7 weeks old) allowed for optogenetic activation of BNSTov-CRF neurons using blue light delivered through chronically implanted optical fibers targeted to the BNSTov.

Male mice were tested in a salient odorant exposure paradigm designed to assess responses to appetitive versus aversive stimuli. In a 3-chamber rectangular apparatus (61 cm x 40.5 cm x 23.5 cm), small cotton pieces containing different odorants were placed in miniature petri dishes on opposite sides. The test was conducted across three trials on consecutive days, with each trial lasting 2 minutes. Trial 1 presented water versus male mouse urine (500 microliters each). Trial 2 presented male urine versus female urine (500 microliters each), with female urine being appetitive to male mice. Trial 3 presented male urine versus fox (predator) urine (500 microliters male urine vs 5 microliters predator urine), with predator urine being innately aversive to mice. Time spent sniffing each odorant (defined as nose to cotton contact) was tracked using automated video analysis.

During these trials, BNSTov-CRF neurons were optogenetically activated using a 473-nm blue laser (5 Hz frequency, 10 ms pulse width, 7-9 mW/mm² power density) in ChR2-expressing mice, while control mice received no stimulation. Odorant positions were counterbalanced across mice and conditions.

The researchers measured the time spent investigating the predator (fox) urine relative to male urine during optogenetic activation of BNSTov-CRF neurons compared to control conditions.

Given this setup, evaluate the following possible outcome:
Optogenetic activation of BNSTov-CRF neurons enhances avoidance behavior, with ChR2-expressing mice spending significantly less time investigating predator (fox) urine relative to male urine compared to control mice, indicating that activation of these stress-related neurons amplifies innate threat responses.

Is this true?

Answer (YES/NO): NO